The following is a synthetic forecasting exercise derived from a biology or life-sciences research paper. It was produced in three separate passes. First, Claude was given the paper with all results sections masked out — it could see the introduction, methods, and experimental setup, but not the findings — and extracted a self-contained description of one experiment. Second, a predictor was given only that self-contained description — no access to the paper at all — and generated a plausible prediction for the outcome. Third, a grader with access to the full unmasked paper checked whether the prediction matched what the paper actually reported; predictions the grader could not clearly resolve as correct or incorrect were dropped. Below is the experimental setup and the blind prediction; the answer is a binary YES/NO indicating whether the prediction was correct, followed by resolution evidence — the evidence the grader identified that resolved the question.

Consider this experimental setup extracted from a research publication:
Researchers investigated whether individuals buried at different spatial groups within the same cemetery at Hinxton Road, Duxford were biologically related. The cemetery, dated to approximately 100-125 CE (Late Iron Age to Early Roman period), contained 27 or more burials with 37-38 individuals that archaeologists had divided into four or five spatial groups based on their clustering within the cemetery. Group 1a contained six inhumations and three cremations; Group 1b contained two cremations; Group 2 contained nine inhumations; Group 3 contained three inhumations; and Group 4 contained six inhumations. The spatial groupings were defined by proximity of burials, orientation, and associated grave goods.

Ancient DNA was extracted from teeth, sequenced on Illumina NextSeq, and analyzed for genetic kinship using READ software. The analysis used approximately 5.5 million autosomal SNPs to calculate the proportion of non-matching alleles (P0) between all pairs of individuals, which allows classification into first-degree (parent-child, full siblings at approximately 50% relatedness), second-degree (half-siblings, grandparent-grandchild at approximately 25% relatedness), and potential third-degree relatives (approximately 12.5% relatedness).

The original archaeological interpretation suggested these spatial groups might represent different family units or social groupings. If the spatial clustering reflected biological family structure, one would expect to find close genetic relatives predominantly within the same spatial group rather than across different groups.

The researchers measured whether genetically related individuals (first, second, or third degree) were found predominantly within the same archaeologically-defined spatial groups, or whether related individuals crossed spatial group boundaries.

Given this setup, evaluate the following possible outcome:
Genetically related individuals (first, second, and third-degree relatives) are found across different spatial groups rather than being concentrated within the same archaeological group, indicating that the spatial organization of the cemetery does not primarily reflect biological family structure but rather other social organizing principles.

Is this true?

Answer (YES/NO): YES